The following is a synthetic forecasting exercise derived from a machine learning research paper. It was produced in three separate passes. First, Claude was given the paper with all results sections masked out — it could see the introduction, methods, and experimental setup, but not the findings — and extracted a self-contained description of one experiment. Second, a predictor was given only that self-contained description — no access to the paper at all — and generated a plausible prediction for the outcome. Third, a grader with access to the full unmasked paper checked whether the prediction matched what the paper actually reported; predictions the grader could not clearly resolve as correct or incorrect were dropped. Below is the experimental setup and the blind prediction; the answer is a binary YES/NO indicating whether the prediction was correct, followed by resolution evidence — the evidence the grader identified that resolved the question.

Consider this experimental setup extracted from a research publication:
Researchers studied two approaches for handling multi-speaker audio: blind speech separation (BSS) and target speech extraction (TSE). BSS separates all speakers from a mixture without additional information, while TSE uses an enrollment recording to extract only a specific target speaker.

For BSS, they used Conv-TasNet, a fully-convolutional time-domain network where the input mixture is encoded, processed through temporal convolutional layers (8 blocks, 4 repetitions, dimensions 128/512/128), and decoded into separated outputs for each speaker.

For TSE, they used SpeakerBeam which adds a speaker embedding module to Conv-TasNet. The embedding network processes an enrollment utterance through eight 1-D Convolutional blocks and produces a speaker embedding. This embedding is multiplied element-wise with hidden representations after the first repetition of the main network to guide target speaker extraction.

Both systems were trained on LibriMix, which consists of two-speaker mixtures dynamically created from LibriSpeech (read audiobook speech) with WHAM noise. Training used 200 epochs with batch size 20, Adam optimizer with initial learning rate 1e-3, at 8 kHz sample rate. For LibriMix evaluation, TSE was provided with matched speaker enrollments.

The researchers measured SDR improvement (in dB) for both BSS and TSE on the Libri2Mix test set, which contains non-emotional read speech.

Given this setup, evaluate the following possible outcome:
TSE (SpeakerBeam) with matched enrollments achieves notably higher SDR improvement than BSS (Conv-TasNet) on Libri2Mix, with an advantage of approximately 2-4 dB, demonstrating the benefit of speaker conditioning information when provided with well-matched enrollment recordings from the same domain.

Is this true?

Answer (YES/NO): NO